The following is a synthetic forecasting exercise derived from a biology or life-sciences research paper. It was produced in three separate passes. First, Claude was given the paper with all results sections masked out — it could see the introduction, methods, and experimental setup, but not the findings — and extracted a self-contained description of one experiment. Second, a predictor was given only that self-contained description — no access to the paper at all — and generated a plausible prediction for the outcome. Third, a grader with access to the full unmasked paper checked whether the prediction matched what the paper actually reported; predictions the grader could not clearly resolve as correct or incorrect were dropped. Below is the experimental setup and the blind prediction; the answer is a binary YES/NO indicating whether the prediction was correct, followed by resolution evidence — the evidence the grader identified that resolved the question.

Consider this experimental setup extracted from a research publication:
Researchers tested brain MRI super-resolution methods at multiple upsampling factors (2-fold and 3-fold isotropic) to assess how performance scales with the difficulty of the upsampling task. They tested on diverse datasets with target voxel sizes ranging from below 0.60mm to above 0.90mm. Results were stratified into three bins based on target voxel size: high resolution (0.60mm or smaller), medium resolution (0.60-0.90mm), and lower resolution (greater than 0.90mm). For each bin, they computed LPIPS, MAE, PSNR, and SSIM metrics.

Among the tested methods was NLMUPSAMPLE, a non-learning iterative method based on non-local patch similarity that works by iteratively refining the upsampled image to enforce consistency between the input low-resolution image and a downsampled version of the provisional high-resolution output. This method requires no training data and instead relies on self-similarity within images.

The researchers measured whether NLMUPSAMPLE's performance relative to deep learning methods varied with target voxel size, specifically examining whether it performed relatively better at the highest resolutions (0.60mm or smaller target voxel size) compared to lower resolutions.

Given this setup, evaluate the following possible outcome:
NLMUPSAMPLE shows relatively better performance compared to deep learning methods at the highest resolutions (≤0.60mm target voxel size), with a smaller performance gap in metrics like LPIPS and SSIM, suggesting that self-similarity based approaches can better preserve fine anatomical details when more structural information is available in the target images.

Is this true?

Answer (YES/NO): NO